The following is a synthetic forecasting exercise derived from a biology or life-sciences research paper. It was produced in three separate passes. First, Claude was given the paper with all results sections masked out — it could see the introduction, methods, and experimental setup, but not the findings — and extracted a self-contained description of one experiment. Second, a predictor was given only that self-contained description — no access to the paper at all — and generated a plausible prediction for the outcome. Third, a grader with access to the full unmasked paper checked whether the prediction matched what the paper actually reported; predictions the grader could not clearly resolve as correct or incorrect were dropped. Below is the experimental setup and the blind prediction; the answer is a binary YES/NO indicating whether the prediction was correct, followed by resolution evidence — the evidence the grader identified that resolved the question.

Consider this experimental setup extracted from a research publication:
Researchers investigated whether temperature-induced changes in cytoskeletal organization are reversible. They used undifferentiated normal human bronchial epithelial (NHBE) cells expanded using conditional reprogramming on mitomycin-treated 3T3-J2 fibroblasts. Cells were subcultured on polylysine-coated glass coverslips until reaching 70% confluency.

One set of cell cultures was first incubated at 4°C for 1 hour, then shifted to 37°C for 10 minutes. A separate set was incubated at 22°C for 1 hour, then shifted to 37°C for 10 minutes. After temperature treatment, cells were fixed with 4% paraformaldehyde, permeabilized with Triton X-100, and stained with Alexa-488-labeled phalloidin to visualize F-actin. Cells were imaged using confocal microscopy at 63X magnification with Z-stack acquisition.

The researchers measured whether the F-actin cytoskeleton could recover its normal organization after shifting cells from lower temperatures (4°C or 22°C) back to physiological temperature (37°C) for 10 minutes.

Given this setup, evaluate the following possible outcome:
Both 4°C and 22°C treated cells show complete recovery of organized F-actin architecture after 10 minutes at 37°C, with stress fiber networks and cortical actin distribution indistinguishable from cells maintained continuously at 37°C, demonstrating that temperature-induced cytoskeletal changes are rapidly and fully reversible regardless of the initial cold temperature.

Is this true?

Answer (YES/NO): NO